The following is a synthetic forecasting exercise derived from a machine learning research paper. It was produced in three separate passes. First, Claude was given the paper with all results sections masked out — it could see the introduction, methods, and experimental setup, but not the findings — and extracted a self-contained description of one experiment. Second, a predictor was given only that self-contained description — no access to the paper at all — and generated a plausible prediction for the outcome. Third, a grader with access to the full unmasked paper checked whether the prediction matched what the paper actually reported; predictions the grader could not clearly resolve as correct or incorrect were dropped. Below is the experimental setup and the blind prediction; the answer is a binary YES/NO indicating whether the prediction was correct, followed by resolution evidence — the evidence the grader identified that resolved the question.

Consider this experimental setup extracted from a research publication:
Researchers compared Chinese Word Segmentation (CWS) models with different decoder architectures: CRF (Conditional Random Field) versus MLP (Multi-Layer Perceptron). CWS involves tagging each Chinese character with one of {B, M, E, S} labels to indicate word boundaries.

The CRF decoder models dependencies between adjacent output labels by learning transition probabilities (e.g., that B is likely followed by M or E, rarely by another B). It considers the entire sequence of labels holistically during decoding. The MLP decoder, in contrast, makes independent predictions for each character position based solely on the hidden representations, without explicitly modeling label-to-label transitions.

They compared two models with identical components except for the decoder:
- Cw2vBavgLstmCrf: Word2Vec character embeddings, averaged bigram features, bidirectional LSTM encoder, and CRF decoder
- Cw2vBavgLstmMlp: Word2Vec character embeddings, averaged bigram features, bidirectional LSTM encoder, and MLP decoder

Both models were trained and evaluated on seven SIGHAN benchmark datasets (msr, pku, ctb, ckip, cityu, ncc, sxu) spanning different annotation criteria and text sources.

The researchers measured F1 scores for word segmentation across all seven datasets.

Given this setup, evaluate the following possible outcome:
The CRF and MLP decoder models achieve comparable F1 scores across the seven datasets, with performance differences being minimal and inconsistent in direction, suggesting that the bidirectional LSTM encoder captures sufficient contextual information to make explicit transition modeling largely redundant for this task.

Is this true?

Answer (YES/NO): NO